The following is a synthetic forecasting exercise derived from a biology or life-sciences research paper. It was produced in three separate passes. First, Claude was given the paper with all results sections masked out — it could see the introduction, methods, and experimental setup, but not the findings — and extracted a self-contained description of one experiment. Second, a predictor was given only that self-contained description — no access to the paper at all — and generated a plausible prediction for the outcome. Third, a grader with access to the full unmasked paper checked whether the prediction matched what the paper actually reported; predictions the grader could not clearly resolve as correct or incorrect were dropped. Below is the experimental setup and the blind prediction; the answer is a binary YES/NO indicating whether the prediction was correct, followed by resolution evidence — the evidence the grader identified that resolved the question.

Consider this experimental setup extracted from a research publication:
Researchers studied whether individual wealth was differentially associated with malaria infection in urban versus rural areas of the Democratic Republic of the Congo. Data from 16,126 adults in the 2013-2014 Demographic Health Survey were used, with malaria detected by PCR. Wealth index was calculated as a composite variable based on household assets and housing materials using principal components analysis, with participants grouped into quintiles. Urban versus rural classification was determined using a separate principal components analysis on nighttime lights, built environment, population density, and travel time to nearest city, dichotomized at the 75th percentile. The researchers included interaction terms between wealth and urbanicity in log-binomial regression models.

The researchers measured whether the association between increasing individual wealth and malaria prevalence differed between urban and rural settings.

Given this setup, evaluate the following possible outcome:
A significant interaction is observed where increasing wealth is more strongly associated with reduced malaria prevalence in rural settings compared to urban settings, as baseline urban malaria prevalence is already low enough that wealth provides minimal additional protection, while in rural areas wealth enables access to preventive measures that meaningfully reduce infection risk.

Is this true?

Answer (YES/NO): NO